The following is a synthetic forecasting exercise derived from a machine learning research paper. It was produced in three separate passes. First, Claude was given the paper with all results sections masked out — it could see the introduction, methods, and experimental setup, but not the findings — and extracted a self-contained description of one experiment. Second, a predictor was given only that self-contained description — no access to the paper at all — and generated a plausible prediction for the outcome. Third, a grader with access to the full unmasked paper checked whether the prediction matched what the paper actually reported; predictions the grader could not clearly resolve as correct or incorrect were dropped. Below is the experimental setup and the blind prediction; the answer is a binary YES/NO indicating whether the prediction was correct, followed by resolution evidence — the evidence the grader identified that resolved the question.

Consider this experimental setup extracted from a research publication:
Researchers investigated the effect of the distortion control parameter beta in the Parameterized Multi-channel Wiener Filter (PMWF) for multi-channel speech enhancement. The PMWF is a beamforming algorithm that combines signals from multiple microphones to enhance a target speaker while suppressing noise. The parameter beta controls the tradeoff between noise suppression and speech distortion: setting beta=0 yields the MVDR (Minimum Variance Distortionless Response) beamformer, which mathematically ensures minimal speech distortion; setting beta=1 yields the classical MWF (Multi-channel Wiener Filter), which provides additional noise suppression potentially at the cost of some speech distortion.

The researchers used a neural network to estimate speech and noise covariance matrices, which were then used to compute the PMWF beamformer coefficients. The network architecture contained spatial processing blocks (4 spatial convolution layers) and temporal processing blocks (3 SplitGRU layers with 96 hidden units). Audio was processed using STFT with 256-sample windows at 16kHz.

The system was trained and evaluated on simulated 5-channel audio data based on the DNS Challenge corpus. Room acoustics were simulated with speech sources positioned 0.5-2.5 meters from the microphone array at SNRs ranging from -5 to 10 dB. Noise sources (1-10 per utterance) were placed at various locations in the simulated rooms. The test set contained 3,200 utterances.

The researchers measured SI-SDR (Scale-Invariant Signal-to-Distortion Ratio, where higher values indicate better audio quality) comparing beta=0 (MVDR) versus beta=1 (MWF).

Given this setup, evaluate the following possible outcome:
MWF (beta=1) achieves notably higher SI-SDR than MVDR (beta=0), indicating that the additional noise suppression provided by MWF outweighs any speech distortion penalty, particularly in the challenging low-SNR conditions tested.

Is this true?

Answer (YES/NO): NO